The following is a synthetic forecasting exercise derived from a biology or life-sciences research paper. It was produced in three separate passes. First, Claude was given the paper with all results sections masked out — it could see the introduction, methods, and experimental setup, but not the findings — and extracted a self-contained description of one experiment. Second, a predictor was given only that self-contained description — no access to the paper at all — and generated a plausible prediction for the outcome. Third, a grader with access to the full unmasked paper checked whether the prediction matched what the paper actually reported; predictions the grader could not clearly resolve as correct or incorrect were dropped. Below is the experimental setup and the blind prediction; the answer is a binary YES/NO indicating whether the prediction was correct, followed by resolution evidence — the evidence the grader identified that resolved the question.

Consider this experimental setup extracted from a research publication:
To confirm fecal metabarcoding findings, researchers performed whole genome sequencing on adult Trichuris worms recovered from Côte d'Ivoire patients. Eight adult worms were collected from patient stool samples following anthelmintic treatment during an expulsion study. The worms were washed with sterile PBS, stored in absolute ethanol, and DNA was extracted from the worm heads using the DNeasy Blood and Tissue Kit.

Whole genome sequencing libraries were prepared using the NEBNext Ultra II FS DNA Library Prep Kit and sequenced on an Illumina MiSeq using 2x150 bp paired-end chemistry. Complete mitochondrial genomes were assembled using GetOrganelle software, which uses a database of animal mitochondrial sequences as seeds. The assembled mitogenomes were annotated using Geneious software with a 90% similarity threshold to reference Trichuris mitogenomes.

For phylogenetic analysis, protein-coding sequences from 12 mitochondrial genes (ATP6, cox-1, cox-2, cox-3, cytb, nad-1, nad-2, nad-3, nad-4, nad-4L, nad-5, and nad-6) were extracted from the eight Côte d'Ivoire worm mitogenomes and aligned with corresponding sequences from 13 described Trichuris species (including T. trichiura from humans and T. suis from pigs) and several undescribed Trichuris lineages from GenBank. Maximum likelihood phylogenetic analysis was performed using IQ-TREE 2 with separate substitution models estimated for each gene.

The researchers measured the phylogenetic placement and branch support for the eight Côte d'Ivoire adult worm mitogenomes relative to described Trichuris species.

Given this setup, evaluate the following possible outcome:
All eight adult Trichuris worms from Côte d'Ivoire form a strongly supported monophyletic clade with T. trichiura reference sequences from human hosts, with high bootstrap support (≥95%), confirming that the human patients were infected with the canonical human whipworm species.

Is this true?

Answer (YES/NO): NO